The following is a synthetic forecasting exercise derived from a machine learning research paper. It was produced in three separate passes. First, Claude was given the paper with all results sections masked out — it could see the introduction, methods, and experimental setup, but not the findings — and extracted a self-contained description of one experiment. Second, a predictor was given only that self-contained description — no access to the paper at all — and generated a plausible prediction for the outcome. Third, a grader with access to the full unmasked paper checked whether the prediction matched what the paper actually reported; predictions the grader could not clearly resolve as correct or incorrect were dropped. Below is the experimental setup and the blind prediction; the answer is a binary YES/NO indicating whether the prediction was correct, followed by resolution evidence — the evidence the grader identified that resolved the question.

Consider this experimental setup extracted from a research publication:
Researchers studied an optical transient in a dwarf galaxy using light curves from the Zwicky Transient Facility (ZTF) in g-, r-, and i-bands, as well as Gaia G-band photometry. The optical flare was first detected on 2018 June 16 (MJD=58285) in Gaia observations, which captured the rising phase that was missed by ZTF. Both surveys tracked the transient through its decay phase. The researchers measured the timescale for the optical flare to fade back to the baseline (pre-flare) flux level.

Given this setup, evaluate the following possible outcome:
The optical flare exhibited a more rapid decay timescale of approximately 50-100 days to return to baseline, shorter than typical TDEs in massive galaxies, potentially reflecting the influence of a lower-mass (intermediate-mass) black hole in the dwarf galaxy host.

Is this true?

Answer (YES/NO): NO